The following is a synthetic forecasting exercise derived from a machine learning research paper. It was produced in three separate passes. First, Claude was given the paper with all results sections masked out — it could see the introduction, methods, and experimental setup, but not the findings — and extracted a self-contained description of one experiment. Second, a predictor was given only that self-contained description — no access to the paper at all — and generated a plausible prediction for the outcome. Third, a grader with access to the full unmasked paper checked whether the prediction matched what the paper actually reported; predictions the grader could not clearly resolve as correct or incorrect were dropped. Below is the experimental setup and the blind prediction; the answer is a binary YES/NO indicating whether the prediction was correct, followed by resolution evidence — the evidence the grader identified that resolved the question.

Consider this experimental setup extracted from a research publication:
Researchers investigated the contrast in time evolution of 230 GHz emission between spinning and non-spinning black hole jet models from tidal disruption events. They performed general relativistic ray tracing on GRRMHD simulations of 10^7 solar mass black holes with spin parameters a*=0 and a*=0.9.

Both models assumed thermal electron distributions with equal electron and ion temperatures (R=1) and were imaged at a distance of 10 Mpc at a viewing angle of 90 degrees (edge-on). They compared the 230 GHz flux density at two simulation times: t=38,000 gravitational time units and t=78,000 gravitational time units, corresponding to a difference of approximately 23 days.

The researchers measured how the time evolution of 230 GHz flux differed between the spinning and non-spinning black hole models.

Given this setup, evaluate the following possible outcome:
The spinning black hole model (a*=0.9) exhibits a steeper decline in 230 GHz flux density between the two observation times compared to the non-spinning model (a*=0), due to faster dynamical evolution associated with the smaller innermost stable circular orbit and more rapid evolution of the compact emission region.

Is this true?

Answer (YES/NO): NO